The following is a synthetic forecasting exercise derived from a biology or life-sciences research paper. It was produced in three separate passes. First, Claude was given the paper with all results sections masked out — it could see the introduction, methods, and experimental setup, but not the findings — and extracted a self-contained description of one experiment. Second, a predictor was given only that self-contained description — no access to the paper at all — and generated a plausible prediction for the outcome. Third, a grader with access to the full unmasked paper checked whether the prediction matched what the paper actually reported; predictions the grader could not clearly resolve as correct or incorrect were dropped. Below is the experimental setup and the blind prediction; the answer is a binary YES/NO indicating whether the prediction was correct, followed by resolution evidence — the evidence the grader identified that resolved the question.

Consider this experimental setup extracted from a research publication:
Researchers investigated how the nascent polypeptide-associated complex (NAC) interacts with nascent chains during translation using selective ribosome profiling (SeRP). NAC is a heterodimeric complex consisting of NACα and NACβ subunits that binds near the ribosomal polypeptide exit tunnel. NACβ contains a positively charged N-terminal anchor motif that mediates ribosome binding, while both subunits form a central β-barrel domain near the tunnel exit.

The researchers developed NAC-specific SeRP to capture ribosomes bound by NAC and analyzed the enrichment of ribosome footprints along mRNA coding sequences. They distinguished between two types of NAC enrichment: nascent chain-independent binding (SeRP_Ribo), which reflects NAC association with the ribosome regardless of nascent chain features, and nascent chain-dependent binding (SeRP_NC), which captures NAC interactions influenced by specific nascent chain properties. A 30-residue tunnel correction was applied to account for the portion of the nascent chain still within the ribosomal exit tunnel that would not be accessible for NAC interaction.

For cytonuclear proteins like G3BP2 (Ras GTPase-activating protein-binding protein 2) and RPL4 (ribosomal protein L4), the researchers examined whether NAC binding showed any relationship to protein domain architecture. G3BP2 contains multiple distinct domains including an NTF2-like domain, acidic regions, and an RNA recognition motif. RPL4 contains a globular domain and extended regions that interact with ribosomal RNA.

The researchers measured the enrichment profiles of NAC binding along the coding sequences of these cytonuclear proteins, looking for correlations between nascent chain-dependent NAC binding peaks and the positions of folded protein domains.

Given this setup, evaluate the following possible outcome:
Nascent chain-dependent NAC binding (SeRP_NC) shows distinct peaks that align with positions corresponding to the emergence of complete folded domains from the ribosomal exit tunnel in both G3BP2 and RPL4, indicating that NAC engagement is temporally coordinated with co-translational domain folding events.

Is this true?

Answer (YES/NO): YES